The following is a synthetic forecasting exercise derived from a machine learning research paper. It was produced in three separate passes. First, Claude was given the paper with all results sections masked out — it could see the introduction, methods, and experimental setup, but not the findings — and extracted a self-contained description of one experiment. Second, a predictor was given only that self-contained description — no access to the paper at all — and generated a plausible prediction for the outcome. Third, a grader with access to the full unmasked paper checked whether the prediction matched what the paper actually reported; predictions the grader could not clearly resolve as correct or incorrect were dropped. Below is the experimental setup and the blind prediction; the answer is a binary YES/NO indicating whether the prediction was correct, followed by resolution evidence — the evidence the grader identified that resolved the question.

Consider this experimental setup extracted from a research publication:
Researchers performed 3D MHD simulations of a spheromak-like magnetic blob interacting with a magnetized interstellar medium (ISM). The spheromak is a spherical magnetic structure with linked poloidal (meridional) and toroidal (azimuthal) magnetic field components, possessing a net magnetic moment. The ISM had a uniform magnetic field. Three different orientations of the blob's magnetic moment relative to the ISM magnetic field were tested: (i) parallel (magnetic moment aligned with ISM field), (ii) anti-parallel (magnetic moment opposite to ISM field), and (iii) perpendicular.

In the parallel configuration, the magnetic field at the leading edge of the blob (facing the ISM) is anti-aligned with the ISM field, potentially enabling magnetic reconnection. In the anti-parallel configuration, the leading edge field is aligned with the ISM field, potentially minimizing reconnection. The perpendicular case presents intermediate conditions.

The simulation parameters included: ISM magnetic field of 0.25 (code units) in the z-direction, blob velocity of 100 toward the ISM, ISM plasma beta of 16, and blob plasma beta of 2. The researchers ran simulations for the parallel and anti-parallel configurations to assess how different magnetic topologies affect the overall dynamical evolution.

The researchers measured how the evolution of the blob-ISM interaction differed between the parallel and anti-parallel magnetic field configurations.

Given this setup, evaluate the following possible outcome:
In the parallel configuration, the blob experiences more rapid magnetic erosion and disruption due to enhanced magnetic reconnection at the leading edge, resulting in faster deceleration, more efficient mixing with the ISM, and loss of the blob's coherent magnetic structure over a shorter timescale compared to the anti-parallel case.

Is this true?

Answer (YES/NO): NO